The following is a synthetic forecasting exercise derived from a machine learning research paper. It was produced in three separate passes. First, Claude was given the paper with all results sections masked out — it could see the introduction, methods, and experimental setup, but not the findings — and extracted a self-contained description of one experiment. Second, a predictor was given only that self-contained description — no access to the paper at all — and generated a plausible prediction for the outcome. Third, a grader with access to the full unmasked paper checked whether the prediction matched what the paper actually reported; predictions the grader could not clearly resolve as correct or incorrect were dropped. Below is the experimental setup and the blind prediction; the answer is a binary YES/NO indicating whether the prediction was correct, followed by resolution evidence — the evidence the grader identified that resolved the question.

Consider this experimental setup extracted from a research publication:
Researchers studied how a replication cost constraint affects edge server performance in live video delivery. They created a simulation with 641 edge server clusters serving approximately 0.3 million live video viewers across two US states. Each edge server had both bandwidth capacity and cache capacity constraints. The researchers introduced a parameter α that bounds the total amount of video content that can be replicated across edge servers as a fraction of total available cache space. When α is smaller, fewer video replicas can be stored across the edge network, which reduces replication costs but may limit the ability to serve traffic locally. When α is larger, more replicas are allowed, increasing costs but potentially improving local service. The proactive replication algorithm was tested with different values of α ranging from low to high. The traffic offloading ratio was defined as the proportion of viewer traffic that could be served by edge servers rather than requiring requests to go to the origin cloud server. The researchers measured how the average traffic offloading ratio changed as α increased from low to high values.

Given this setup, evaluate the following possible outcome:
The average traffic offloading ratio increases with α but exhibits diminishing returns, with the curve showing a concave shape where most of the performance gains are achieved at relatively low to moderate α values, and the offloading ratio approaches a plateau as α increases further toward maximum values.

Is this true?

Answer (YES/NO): YES